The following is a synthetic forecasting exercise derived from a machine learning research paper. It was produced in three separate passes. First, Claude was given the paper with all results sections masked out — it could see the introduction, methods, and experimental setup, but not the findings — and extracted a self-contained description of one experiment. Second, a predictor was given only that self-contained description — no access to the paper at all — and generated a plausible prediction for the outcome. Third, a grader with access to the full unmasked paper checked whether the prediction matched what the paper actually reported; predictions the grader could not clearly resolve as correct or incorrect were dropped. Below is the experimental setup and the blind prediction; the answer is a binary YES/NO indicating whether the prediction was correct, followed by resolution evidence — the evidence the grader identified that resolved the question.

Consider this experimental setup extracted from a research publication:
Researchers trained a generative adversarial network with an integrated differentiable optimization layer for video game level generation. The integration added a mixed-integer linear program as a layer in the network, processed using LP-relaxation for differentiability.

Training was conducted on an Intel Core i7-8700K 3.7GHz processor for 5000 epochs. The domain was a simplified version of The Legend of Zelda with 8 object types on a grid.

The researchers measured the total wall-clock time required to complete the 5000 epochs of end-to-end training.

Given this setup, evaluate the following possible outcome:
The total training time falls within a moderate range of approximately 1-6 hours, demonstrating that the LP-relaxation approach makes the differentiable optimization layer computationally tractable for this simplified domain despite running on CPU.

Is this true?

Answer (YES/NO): NO